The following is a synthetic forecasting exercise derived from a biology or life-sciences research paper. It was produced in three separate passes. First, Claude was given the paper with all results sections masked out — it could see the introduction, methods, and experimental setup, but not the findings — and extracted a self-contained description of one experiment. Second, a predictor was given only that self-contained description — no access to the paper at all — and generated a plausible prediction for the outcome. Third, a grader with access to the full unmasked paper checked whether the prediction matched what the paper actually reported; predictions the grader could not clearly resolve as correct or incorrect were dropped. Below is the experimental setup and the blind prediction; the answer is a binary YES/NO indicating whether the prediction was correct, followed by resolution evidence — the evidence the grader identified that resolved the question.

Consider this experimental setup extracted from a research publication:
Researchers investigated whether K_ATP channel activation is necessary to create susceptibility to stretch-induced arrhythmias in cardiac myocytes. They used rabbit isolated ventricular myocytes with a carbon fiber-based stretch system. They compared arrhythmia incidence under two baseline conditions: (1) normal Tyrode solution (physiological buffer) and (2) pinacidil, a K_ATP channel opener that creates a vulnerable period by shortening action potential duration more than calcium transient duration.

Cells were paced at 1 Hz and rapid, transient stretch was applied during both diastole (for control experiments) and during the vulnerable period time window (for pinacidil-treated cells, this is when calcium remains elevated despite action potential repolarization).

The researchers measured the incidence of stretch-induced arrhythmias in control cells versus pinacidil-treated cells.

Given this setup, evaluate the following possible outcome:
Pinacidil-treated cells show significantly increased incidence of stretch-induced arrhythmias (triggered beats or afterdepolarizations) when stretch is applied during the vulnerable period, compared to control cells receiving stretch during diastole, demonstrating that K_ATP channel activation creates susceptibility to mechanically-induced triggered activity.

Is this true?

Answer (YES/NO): NO